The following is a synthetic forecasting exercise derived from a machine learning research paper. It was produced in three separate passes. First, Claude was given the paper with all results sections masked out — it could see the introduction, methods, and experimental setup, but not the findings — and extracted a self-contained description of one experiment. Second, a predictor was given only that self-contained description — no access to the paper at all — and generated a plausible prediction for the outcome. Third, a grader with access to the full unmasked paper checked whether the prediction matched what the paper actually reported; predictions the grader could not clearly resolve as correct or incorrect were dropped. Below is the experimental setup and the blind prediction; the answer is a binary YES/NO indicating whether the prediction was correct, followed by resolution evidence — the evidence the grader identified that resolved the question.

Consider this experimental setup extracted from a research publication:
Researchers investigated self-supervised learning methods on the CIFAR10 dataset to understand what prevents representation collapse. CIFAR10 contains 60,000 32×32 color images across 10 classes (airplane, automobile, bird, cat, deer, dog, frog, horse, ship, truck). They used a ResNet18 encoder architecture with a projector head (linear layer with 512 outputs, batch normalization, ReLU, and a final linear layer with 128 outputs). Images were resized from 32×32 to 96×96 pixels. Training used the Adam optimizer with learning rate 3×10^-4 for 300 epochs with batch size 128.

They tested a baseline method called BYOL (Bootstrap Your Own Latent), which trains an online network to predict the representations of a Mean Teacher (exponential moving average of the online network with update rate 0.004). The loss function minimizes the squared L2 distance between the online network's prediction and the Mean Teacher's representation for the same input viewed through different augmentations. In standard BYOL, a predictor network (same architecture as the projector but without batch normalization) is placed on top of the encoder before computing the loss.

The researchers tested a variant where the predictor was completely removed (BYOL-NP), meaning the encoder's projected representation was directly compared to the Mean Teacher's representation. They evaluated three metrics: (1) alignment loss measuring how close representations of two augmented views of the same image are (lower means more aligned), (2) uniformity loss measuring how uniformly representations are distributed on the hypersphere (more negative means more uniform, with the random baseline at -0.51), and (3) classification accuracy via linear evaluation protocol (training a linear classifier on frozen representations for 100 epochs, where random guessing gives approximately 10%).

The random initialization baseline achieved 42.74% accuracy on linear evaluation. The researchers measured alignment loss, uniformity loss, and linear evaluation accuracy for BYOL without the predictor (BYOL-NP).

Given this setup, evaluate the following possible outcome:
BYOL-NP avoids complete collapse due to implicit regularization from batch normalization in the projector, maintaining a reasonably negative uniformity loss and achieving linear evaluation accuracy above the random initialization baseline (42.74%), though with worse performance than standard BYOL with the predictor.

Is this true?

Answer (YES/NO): NO